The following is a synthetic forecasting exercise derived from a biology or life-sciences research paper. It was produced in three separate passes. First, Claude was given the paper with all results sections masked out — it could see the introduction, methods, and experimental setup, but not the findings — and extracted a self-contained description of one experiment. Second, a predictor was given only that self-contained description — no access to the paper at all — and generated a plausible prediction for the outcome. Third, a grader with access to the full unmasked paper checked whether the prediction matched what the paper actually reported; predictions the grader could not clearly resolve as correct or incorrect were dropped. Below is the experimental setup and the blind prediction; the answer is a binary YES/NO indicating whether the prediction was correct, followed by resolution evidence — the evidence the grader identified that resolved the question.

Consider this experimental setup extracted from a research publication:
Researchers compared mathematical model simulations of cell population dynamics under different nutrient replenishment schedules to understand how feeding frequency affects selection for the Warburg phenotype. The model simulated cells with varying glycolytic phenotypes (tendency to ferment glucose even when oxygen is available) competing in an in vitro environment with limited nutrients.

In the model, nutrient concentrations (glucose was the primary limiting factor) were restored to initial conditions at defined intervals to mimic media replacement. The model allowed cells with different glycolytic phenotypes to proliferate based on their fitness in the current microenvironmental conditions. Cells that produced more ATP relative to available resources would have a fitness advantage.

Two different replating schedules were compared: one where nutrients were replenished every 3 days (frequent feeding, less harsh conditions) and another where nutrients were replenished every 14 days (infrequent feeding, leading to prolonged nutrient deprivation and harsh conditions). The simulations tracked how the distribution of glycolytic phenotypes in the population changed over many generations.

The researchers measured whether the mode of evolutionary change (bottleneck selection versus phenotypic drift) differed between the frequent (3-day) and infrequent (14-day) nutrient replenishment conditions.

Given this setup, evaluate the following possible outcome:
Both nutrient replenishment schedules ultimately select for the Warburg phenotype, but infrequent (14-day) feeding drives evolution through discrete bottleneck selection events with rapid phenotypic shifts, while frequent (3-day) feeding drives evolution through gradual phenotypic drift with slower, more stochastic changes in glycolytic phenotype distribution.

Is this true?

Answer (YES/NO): NO